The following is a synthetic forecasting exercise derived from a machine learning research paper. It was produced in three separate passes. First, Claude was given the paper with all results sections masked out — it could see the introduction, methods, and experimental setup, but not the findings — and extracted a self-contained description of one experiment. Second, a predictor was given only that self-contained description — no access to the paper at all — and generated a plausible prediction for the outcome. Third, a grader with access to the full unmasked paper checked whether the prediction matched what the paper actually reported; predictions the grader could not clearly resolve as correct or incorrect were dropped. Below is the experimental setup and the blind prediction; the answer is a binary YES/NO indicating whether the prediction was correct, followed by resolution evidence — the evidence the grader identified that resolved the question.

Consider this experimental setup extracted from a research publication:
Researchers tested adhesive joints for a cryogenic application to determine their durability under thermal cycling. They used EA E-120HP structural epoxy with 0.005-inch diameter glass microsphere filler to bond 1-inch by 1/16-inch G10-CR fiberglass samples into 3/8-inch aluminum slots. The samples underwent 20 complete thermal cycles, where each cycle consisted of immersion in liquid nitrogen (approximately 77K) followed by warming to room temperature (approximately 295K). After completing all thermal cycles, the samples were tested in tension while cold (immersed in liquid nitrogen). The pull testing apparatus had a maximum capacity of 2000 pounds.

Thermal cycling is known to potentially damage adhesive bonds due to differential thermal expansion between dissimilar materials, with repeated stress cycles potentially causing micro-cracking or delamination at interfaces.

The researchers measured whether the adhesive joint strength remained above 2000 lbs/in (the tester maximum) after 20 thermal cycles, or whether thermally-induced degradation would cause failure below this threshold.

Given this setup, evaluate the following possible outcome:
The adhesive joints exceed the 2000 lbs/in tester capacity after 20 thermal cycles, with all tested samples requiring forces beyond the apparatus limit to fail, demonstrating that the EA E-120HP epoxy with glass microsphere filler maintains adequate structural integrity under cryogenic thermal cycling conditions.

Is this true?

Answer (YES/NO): YES